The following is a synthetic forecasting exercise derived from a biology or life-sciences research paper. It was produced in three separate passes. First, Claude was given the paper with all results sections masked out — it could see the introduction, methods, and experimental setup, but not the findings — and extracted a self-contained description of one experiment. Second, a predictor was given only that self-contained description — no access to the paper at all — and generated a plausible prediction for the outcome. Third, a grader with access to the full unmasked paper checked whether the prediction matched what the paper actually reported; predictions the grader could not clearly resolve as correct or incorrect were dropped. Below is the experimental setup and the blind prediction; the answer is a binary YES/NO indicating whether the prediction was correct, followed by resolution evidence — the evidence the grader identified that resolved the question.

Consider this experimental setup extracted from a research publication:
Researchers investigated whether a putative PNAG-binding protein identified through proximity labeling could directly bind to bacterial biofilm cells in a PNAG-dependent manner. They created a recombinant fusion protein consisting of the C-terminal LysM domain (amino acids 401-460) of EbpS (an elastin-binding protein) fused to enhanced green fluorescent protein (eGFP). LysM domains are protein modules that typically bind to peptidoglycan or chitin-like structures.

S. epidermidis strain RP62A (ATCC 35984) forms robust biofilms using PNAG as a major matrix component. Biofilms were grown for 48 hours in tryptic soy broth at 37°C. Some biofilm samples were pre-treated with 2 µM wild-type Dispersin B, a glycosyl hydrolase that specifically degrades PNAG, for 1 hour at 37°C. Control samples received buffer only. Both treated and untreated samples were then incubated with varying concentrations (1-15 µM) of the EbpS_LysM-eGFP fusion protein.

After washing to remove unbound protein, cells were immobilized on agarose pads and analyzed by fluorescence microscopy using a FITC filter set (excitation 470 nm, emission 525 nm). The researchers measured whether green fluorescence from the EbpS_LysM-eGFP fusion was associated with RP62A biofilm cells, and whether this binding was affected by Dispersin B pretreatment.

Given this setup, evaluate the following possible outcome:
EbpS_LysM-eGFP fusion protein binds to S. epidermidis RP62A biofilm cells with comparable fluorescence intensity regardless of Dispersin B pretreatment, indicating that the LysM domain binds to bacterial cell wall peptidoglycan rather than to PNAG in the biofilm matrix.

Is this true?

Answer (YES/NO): NO